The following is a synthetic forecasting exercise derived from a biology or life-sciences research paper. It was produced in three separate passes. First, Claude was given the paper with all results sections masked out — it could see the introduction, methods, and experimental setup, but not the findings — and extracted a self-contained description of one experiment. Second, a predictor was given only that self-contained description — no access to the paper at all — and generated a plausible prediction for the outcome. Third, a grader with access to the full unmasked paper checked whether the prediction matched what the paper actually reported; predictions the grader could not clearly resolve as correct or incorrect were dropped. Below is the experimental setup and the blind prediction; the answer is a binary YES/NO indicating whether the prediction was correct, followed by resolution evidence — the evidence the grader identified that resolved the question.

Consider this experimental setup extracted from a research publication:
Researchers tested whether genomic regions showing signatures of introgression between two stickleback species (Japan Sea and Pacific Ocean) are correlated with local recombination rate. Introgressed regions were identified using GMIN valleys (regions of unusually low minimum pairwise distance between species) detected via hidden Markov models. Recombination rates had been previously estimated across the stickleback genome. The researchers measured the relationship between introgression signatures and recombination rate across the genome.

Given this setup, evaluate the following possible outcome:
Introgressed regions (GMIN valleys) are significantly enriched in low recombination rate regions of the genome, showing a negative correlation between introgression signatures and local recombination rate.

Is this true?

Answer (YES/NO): NO